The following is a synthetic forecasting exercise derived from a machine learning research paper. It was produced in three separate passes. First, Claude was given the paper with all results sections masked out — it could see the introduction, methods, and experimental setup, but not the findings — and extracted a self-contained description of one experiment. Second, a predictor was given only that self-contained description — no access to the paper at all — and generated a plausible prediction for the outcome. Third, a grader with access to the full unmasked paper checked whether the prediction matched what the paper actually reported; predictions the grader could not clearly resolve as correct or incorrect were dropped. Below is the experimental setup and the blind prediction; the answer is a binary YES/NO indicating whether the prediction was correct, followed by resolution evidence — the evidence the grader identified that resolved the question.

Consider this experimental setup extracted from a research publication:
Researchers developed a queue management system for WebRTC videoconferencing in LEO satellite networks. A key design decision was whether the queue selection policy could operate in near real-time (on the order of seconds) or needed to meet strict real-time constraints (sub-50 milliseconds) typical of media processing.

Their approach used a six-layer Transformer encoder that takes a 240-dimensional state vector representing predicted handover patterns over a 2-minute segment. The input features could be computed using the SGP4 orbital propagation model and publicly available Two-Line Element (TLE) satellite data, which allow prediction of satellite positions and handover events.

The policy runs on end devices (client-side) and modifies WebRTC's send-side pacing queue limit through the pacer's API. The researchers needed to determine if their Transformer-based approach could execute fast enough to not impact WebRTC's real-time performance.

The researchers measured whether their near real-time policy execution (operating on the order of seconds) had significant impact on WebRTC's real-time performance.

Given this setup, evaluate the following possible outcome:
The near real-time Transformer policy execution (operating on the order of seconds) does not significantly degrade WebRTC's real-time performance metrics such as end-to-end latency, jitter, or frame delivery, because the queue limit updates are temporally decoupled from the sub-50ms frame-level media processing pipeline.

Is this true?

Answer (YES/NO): YES